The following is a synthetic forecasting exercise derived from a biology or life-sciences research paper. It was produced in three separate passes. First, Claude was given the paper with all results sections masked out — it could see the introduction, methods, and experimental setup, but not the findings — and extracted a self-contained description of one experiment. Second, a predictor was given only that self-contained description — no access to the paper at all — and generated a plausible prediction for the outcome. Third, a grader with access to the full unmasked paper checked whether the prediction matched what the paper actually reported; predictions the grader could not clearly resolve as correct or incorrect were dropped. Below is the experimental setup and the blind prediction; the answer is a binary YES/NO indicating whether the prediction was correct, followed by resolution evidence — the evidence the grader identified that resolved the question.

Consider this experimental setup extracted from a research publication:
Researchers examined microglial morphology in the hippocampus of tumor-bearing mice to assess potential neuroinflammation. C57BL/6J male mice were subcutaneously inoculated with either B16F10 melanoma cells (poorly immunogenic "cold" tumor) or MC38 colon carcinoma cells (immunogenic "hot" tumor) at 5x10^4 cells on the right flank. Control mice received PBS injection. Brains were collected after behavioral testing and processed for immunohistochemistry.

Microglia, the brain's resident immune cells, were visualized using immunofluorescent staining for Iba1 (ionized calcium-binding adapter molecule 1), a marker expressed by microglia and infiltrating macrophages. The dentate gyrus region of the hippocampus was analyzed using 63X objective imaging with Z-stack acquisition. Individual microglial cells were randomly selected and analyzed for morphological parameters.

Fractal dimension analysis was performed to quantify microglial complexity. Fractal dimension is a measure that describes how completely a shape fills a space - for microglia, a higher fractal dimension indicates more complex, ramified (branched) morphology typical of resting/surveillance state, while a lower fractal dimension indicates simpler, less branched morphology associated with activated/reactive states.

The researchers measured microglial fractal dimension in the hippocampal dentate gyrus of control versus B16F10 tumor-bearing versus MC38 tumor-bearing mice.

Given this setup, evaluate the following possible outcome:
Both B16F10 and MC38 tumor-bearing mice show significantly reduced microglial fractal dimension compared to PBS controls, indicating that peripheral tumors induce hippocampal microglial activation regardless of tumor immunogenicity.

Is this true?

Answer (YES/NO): YES